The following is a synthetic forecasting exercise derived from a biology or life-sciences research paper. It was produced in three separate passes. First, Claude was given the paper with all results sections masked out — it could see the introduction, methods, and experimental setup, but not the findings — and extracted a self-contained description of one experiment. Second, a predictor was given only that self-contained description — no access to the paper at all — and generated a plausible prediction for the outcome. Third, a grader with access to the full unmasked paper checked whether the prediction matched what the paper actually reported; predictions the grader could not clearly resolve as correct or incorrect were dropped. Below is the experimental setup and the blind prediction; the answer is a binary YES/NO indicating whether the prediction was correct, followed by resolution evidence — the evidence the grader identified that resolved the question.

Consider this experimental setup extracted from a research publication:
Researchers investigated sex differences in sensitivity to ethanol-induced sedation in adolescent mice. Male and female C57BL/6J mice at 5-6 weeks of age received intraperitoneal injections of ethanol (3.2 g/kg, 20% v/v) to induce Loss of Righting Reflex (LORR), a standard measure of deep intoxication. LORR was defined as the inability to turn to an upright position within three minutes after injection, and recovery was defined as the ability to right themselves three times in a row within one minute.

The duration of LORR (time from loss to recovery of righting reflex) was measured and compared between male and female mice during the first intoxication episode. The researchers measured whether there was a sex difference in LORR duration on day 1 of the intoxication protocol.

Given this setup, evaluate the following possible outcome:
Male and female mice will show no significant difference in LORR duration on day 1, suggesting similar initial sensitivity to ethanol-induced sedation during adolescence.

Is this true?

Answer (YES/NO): YES